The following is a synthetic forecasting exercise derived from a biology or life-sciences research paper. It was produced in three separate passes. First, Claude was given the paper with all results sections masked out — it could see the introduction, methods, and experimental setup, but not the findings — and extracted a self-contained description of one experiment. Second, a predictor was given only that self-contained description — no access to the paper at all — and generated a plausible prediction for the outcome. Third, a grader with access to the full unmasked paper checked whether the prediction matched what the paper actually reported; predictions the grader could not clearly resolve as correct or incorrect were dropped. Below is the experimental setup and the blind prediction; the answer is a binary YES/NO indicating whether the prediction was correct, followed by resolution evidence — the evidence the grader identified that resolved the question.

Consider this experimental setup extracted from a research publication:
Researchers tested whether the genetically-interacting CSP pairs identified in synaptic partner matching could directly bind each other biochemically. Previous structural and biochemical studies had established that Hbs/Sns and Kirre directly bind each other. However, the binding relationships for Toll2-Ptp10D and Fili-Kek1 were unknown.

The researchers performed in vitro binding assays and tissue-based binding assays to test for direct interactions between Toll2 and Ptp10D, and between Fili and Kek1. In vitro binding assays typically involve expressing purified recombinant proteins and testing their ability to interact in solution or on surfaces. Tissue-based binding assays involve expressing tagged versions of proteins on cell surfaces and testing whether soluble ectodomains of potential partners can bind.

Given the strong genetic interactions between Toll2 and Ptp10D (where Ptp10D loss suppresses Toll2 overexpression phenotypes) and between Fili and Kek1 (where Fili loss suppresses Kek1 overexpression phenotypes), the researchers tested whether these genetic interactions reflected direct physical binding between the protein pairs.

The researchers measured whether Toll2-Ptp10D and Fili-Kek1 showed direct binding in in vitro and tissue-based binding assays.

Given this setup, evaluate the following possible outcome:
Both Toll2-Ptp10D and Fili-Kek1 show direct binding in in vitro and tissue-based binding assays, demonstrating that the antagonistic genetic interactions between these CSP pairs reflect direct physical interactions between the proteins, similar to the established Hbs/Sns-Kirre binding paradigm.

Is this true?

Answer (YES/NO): NO